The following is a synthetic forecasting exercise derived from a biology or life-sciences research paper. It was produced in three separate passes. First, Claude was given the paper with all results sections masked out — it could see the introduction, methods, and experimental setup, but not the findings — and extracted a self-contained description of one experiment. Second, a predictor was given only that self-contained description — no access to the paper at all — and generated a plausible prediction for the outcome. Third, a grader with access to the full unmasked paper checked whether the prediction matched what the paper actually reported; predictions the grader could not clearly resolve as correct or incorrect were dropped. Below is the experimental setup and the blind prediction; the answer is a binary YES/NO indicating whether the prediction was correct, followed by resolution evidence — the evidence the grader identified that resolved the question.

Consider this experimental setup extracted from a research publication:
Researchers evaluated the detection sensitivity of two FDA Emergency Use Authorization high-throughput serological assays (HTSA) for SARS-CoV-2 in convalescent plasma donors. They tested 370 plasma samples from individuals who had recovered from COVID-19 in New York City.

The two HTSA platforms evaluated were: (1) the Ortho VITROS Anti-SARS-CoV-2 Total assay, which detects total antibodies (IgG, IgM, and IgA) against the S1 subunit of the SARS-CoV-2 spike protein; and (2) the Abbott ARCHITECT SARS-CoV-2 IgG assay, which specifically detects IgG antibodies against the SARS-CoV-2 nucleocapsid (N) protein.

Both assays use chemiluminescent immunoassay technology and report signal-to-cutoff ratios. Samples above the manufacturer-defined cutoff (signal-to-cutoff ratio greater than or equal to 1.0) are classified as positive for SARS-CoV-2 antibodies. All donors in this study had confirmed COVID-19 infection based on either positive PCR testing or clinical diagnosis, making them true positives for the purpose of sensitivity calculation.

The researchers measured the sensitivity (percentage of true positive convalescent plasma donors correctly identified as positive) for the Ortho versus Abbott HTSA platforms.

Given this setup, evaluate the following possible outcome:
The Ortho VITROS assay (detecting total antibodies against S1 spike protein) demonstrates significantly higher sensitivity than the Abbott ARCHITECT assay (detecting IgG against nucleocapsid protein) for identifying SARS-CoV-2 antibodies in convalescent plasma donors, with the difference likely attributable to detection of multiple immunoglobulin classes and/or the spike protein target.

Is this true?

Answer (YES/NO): YES